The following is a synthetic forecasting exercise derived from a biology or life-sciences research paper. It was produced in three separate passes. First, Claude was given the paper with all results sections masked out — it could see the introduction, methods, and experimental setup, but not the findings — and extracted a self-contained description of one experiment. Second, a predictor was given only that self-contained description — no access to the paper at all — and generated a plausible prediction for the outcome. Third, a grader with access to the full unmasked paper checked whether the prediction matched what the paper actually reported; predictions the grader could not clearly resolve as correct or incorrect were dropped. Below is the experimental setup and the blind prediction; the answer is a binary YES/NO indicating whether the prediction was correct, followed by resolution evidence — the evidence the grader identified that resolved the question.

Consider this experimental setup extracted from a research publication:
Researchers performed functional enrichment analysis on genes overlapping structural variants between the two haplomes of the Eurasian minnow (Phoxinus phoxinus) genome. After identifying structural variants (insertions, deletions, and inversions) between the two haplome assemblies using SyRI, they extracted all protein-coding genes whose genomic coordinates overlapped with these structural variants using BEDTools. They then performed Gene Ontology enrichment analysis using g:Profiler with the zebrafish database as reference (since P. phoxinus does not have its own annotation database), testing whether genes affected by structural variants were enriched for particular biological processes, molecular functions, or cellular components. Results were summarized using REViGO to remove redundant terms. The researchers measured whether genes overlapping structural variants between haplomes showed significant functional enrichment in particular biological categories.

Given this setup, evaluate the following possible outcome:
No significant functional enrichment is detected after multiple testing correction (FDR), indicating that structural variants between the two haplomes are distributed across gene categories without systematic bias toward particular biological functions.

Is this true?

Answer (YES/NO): NO